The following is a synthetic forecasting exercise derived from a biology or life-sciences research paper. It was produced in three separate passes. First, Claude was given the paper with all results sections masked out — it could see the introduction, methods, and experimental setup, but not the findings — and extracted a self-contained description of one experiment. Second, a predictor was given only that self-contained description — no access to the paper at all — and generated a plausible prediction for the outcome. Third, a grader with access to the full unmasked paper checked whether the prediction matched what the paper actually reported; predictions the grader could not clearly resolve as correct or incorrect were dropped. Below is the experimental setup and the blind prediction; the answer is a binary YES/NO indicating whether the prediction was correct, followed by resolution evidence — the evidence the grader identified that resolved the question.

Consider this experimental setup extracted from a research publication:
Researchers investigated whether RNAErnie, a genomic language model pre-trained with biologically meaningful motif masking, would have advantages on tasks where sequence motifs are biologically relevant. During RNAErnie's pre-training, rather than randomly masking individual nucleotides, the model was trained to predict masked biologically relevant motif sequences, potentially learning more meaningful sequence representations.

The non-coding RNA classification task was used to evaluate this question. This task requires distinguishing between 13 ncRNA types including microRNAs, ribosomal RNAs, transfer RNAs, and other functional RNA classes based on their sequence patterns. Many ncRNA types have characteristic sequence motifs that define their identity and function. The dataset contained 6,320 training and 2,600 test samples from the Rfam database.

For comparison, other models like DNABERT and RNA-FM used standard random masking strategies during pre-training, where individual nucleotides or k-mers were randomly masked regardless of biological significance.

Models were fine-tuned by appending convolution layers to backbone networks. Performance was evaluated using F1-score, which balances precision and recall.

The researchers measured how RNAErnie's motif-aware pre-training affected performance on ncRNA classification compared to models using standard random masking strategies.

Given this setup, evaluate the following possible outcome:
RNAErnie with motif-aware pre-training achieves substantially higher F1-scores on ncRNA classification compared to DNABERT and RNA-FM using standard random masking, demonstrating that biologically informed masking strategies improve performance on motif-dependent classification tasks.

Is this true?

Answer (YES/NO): NO